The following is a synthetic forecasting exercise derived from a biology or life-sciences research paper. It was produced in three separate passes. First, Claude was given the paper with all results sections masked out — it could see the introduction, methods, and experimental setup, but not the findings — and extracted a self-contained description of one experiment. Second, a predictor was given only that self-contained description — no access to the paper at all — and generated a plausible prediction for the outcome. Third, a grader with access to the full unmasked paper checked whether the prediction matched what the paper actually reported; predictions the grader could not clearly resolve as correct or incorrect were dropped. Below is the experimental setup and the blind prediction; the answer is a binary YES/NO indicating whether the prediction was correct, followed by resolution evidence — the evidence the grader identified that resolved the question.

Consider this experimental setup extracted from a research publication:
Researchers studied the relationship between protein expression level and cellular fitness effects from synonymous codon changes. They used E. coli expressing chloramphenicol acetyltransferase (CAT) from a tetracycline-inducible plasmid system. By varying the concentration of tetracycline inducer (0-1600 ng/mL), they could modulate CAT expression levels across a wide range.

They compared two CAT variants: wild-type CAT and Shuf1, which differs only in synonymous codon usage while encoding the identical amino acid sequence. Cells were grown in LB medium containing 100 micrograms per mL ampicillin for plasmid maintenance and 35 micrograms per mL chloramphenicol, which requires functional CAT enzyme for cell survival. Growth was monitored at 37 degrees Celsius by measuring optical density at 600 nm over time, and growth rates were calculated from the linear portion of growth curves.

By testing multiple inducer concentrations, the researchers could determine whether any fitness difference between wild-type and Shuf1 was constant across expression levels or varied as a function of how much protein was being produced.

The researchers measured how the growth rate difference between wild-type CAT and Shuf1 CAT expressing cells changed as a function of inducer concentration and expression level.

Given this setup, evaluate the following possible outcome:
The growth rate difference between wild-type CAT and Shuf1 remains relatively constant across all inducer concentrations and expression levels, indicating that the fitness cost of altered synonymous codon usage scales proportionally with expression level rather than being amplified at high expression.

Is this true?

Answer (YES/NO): NO